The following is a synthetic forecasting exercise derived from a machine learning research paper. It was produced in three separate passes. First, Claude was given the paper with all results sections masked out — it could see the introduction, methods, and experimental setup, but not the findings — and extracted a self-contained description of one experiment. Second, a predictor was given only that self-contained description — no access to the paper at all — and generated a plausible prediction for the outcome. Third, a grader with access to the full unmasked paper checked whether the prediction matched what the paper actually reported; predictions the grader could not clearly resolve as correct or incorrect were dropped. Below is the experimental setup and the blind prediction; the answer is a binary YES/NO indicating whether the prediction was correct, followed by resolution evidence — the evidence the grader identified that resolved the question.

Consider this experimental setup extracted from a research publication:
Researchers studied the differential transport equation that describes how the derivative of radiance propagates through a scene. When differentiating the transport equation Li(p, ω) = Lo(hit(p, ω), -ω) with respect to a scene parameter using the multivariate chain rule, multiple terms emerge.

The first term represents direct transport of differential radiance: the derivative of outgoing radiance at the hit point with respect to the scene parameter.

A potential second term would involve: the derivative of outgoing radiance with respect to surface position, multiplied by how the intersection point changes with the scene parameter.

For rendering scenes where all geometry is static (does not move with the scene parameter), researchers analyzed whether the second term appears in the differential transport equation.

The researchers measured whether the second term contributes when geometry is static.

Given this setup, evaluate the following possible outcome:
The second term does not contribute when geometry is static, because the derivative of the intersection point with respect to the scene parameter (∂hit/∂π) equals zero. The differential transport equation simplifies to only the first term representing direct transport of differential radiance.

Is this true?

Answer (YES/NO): YES